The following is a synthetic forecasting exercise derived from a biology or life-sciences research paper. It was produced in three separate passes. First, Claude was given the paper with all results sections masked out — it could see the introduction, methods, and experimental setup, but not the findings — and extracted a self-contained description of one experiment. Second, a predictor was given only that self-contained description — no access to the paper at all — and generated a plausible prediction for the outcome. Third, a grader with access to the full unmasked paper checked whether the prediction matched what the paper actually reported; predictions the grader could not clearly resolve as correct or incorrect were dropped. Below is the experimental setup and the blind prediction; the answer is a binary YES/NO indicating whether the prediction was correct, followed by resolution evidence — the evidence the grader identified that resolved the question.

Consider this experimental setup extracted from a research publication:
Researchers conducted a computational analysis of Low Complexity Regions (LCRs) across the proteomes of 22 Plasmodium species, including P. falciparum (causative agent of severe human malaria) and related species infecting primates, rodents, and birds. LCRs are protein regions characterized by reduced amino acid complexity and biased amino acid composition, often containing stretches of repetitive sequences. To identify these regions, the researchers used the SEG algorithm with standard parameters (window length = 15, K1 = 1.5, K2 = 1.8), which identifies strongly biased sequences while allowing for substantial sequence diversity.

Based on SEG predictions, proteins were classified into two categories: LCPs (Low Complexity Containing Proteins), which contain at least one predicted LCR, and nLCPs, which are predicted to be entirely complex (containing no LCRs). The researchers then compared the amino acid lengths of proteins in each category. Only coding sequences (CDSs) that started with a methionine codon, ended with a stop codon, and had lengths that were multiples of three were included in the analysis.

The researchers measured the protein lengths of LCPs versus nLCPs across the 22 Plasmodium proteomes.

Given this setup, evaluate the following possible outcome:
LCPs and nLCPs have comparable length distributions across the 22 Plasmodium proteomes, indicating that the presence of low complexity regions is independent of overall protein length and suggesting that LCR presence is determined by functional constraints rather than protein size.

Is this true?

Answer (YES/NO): NO